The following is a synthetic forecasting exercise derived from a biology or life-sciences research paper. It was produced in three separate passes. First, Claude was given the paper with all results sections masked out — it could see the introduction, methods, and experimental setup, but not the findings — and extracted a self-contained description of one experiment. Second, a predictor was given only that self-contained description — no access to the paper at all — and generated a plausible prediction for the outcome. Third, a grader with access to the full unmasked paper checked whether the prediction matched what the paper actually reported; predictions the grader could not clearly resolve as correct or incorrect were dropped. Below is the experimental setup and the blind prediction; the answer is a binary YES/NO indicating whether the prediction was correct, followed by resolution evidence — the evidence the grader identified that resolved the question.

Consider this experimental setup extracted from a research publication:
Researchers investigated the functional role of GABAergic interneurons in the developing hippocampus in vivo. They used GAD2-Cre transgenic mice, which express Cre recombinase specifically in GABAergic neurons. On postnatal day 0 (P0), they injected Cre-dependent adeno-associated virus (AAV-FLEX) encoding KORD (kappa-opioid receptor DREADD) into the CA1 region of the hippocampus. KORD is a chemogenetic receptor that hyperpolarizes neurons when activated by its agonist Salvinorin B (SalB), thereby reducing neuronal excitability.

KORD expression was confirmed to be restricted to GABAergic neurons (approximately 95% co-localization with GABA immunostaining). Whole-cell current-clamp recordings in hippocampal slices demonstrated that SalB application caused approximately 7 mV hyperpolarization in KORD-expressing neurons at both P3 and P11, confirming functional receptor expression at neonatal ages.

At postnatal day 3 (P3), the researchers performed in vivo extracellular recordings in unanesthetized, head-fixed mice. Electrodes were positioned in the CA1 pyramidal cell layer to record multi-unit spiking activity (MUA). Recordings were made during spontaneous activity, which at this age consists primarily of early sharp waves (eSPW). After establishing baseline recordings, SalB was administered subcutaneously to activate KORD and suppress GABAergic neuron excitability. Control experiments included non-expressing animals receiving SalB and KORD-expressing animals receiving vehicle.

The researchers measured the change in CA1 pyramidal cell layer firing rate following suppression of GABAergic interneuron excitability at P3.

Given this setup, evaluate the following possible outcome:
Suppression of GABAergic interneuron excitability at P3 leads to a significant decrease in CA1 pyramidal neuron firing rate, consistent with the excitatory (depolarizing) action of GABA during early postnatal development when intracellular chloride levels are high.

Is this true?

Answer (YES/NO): YES